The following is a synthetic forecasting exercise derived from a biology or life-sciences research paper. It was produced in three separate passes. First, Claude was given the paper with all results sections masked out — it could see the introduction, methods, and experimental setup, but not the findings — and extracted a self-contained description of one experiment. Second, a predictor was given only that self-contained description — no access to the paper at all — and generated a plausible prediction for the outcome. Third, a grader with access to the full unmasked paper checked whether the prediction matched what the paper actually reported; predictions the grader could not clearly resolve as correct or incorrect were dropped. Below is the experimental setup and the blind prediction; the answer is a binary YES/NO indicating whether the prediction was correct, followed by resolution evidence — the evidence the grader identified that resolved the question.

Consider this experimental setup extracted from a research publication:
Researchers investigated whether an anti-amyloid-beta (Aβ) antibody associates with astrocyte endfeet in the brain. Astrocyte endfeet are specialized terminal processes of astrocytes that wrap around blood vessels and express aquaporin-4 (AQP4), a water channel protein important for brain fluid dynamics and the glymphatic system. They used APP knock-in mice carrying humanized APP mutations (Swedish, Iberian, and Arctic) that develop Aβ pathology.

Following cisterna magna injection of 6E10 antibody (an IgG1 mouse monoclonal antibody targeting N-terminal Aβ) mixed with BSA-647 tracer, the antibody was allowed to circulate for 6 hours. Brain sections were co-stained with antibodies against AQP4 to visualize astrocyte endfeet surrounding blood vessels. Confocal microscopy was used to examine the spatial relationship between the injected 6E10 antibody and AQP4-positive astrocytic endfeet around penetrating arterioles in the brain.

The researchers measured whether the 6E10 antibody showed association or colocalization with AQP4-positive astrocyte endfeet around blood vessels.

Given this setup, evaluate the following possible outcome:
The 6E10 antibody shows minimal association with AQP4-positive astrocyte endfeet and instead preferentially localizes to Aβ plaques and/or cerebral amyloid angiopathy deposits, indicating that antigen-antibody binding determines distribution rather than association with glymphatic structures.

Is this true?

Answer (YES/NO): NO